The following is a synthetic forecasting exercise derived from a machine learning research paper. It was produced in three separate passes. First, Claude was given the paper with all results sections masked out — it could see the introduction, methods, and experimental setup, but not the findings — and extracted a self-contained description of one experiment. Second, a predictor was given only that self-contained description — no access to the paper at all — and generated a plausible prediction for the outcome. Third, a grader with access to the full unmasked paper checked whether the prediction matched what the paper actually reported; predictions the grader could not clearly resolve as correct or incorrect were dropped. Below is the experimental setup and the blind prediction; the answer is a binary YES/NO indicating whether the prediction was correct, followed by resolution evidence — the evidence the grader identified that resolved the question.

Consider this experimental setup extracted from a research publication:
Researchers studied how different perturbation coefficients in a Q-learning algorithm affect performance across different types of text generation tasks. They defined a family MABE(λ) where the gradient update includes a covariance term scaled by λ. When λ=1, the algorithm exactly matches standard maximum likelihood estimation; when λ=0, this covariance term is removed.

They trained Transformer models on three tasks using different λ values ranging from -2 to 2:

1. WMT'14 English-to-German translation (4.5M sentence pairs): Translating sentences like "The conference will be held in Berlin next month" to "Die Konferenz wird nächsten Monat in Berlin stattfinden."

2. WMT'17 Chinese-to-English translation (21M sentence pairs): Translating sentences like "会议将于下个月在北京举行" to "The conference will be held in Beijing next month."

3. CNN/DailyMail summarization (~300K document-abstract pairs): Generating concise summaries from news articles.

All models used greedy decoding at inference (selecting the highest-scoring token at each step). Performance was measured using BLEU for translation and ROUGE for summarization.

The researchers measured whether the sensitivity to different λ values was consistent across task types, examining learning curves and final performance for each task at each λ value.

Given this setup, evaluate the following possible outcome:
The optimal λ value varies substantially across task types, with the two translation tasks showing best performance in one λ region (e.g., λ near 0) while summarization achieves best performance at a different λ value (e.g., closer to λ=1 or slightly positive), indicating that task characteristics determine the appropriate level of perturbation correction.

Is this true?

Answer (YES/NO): NO